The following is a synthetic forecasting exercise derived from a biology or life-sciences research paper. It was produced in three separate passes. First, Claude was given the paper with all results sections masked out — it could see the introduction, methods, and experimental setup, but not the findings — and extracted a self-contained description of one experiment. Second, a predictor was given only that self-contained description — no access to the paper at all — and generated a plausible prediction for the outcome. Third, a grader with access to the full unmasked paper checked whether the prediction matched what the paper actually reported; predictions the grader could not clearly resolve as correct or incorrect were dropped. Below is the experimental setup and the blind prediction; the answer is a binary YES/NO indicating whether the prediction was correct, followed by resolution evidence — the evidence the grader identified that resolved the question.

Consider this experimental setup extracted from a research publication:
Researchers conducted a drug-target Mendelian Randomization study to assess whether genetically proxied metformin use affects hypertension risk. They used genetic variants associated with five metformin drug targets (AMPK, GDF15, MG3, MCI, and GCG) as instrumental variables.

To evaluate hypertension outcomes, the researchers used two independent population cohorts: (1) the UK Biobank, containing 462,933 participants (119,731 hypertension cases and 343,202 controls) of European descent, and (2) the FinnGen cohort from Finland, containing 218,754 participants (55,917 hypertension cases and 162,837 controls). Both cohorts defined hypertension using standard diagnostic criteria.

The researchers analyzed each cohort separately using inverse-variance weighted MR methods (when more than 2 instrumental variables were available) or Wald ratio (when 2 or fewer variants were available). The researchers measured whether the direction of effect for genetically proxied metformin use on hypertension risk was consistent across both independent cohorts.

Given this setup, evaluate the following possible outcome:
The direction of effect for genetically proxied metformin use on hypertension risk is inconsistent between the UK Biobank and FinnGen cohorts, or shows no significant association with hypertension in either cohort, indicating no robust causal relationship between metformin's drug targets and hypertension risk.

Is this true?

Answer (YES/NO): NO